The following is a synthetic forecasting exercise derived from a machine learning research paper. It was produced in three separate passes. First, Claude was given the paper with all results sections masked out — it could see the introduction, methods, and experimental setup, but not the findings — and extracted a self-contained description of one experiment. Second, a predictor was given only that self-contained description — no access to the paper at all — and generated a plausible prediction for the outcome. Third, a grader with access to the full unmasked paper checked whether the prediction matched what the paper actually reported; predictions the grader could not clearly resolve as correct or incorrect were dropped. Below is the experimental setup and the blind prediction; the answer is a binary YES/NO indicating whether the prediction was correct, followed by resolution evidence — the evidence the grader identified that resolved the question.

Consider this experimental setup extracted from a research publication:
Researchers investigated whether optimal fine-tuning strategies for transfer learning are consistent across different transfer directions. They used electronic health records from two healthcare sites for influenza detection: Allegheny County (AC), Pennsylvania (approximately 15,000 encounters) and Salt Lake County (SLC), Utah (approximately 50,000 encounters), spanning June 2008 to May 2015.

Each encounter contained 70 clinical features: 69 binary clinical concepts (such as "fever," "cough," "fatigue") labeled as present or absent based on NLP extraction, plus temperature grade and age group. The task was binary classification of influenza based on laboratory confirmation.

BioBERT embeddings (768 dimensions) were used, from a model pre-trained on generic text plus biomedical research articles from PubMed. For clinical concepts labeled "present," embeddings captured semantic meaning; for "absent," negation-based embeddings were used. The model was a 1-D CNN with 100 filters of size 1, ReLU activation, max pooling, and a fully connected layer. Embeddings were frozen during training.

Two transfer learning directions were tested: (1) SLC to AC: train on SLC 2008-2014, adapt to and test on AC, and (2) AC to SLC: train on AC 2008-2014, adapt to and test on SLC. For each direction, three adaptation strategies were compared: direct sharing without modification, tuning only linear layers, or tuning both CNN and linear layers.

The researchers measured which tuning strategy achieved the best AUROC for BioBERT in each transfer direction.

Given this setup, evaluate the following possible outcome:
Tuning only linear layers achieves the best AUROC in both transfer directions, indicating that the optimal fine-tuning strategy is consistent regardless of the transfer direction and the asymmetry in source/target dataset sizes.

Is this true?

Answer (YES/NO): NO